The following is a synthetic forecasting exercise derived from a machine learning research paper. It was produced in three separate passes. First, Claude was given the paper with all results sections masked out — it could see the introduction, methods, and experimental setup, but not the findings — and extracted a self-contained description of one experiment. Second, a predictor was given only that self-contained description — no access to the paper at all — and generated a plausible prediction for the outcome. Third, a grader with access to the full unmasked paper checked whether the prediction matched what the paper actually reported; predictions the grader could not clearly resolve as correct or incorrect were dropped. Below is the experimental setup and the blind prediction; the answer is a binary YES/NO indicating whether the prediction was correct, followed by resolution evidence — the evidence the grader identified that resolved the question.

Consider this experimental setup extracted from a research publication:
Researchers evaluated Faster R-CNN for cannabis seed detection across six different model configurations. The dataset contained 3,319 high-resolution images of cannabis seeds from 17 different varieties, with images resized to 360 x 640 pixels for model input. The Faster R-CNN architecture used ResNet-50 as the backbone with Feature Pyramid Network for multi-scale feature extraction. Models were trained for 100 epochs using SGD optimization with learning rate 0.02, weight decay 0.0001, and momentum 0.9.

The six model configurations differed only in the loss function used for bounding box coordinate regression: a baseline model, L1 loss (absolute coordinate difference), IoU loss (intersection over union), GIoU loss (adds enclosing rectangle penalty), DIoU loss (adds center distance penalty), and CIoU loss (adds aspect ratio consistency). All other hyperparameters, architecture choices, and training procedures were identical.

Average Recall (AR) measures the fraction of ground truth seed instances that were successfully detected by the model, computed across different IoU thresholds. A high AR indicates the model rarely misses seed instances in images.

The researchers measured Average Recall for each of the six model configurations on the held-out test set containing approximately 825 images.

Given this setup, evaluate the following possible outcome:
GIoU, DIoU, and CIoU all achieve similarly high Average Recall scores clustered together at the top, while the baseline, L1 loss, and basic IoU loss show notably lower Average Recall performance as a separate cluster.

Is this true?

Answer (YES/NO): NO